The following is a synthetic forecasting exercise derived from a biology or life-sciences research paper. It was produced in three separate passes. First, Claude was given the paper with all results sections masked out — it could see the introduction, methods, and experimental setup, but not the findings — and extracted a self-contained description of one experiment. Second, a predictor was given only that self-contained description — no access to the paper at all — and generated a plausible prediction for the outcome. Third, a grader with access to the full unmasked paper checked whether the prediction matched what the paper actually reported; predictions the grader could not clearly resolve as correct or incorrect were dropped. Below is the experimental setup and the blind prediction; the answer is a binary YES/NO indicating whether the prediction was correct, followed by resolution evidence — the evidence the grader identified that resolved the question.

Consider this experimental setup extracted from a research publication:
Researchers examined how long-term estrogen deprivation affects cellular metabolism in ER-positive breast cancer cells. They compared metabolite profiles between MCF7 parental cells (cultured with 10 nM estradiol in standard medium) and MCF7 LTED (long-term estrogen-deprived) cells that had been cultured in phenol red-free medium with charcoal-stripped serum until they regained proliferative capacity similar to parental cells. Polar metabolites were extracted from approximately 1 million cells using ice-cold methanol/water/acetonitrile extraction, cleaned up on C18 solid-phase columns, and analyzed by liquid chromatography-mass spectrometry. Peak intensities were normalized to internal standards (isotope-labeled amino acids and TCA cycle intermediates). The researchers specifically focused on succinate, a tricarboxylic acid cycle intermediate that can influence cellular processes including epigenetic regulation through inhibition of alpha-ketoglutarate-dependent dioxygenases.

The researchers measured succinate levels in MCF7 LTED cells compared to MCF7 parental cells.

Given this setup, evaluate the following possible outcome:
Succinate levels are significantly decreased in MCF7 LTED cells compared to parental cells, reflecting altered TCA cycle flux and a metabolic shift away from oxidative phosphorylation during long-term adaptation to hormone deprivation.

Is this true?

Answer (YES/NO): NO